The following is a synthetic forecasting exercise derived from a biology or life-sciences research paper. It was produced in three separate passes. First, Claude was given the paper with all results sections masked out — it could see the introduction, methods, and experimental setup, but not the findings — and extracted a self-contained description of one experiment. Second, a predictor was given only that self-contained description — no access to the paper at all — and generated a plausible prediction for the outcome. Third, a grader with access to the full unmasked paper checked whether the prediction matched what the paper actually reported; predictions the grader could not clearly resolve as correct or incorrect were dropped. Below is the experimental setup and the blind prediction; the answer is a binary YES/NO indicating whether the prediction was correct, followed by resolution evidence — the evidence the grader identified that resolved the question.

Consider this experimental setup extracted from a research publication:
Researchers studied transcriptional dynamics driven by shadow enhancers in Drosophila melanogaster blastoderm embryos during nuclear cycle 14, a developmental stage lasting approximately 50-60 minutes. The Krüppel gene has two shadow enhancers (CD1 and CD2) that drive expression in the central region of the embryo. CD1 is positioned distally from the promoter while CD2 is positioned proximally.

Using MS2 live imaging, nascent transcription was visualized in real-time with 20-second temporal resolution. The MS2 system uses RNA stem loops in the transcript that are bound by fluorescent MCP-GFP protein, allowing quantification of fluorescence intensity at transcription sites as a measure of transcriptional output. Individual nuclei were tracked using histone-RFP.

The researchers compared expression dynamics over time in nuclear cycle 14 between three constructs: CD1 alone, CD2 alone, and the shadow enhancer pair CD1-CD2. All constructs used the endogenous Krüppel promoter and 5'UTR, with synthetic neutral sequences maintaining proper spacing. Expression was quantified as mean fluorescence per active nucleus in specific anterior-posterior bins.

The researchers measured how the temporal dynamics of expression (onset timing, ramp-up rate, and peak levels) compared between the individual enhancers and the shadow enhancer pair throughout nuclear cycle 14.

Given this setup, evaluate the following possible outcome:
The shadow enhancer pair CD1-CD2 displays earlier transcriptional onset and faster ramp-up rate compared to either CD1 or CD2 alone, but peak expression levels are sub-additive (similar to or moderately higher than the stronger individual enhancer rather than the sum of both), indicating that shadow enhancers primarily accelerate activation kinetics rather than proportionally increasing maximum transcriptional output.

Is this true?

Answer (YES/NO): NO